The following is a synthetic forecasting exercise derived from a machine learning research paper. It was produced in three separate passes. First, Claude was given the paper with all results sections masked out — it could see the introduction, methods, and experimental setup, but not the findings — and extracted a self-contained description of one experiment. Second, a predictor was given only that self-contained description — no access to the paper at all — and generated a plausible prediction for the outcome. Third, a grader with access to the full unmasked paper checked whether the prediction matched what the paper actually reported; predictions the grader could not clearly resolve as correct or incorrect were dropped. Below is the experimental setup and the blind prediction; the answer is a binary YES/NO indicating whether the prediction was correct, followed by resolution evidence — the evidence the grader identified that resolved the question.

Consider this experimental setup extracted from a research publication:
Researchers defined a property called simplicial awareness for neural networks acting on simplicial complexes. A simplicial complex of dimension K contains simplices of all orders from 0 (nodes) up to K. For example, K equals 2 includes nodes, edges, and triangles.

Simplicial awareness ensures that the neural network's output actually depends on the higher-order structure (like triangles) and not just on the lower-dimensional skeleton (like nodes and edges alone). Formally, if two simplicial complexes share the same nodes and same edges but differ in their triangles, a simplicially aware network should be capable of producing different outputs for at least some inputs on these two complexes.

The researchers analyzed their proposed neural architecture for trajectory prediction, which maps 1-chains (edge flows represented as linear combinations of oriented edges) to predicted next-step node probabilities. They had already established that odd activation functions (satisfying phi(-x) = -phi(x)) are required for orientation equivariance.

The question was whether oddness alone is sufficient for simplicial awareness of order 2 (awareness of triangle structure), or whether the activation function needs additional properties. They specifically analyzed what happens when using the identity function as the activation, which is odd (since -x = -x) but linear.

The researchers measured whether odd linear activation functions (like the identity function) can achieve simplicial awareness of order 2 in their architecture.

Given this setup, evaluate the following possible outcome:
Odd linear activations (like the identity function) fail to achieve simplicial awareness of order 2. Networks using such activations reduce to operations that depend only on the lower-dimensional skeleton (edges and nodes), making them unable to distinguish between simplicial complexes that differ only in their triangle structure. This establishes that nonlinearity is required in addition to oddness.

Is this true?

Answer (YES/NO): YES